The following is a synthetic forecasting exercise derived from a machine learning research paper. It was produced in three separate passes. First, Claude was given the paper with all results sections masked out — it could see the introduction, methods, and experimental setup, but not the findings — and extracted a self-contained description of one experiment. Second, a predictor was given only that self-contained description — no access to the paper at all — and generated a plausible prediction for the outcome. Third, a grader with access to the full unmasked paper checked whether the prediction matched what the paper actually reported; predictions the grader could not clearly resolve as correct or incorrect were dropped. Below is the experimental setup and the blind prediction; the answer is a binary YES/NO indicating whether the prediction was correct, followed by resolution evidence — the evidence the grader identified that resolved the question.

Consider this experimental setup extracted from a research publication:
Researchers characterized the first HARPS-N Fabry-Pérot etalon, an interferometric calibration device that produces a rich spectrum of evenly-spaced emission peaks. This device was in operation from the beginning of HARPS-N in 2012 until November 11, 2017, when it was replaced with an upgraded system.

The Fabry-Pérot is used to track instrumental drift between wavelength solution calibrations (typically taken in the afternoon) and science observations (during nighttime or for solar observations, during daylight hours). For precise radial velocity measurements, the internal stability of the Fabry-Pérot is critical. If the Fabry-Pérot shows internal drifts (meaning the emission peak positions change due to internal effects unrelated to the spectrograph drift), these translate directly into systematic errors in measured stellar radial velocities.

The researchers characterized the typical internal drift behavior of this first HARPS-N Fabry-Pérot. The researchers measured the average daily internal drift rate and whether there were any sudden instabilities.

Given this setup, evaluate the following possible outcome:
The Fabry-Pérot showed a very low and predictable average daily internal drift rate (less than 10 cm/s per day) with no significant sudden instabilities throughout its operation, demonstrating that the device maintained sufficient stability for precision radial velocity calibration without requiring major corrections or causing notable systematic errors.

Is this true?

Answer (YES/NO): NO